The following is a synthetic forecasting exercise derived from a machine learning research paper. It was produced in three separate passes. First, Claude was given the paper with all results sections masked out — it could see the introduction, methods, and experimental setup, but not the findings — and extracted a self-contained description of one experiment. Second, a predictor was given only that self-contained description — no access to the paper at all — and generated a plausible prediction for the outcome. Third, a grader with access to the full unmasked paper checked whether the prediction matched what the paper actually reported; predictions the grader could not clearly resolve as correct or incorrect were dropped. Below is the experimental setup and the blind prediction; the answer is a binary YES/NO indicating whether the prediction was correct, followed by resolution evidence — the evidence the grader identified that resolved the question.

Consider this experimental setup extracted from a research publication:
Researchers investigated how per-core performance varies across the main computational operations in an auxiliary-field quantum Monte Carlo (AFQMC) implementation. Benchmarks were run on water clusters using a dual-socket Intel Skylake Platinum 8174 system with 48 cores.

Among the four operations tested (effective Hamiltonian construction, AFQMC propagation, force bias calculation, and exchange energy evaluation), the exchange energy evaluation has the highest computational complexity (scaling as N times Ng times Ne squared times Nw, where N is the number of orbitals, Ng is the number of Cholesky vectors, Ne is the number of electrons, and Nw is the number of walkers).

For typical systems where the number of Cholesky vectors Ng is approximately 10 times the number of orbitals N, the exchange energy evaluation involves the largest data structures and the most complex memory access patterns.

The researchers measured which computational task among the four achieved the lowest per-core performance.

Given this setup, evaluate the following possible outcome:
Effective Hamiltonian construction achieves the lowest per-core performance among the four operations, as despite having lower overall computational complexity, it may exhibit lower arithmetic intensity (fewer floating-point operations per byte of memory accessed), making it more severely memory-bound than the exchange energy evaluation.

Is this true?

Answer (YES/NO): NO